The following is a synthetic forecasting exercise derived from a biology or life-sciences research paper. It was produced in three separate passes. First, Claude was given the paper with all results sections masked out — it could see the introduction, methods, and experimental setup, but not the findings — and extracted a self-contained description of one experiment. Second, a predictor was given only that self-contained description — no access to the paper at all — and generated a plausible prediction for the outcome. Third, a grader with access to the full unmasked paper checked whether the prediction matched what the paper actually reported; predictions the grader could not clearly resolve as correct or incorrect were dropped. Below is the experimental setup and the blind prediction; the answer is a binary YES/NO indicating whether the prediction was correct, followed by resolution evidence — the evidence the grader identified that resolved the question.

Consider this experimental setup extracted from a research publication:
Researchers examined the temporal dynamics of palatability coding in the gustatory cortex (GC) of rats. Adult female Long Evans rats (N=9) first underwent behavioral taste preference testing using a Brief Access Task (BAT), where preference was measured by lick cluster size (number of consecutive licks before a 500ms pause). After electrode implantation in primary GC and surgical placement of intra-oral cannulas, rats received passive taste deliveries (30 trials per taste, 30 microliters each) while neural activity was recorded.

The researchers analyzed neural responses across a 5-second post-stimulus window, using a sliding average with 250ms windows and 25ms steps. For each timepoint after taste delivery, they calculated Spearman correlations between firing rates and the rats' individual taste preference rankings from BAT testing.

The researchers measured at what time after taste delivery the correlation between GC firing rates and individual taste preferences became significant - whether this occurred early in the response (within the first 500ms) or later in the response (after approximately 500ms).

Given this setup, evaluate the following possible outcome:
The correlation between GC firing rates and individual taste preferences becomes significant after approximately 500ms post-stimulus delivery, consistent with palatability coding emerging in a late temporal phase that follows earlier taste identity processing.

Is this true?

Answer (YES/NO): YES